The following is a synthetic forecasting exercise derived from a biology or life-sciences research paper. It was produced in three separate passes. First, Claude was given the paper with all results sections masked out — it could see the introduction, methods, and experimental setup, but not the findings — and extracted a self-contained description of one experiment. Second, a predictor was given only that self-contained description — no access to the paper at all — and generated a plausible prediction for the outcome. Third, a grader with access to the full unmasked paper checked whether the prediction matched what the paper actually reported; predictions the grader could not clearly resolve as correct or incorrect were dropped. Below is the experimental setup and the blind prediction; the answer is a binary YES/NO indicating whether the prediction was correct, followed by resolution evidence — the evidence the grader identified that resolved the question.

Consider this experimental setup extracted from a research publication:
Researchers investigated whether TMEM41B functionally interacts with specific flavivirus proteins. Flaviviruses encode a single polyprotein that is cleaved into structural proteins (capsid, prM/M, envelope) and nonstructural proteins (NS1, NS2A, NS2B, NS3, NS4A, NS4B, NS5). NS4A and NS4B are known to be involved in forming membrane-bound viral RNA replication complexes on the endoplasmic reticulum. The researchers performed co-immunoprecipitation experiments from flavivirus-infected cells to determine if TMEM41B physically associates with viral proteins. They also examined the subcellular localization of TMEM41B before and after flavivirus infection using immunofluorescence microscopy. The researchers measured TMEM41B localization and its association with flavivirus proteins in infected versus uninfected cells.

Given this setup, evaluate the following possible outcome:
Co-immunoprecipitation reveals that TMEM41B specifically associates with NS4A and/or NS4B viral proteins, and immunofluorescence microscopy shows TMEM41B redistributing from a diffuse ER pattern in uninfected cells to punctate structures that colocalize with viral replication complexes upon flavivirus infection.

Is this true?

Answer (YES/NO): YES